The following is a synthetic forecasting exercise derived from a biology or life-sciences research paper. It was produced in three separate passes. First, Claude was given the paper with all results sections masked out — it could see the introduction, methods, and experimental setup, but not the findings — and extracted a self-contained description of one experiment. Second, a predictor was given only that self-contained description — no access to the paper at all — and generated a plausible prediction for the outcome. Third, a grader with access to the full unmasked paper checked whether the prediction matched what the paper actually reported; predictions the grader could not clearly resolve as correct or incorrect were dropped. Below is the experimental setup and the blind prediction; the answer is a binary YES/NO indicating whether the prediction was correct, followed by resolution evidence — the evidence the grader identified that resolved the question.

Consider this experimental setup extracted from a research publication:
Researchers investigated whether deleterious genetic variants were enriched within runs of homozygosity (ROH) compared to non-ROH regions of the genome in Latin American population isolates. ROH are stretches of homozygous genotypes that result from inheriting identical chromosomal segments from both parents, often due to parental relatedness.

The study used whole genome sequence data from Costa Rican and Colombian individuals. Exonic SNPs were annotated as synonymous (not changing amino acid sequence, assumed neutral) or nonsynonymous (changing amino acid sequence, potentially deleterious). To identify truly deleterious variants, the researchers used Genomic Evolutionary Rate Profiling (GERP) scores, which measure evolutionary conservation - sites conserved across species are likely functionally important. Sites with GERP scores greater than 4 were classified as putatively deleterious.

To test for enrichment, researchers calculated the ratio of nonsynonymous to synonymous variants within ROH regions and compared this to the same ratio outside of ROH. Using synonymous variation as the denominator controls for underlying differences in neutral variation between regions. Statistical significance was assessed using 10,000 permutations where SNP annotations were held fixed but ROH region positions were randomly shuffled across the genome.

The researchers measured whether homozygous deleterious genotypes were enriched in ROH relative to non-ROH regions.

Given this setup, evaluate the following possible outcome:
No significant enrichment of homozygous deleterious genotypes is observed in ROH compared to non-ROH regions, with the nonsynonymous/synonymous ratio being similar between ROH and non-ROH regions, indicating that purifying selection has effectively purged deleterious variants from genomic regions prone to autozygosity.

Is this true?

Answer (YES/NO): NO